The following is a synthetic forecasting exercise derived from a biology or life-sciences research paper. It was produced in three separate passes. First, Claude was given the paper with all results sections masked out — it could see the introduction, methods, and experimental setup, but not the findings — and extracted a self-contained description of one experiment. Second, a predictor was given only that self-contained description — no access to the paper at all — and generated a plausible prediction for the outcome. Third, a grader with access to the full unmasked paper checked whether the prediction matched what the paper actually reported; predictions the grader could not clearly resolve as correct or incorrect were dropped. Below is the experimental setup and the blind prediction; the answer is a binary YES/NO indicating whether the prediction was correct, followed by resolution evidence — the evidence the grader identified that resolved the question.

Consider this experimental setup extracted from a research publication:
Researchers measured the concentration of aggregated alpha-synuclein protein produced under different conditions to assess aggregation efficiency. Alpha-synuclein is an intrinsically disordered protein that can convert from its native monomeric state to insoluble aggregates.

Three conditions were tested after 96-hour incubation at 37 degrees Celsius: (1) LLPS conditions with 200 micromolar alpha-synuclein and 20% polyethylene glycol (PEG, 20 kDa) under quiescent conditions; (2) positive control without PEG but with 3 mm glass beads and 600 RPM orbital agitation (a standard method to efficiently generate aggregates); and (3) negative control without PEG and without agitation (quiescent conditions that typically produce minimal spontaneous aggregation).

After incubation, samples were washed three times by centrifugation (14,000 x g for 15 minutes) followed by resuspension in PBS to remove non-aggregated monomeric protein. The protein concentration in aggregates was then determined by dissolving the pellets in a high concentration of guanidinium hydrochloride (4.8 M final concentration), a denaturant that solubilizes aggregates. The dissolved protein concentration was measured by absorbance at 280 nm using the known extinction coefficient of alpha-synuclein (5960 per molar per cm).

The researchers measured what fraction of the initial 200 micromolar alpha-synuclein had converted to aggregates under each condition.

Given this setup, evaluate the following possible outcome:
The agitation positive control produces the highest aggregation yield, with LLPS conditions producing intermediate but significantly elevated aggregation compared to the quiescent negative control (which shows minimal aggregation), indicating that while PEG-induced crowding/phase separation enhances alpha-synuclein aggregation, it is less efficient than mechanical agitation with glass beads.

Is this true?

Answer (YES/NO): YES